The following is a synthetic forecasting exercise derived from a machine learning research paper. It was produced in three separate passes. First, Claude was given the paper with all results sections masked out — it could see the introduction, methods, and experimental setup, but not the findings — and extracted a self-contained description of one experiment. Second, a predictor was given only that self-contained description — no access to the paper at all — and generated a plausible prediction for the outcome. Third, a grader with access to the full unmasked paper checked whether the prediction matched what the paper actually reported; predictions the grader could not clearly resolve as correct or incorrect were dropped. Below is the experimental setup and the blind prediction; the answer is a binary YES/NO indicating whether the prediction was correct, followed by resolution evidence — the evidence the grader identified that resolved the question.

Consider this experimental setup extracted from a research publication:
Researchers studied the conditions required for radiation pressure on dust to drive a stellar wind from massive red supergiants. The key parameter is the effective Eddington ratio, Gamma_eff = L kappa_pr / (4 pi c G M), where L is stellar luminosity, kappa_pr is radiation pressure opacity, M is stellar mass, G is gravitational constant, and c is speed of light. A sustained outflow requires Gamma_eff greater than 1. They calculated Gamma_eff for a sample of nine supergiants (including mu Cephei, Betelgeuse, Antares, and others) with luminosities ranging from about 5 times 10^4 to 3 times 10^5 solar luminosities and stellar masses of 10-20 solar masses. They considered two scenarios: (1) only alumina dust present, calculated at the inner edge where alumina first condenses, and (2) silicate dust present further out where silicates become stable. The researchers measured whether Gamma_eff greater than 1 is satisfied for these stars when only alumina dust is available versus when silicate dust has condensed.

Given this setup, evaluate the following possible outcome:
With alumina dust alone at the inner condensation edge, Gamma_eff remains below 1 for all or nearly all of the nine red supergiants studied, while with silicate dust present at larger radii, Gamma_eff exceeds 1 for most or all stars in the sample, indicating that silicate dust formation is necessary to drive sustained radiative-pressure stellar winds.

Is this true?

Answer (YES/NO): YES